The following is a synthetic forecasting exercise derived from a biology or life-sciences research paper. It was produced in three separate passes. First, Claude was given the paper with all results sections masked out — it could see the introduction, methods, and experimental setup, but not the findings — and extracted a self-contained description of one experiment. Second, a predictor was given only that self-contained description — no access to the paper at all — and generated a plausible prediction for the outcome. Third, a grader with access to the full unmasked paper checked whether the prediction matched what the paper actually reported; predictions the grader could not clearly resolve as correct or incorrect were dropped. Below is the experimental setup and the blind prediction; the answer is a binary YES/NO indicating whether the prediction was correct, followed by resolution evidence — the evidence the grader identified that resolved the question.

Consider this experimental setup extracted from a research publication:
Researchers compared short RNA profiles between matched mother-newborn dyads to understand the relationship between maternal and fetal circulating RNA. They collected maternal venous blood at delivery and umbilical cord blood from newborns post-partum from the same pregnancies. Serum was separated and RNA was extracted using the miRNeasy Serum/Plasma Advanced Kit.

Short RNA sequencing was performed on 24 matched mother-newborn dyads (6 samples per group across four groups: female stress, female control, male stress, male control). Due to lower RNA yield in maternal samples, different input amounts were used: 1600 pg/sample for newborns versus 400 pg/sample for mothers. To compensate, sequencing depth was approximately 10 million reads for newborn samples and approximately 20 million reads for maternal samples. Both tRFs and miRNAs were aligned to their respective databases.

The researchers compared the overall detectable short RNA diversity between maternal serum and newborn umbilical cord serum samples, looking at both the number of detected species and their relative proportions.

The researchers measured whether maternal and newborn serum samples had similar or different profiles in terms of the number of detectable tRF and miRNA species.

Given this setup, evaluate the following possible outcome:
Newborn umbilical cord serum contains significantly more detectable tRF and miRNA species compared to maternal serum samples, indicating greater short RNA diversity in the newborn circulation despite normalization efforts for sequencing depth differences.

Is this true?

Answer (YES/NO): YES